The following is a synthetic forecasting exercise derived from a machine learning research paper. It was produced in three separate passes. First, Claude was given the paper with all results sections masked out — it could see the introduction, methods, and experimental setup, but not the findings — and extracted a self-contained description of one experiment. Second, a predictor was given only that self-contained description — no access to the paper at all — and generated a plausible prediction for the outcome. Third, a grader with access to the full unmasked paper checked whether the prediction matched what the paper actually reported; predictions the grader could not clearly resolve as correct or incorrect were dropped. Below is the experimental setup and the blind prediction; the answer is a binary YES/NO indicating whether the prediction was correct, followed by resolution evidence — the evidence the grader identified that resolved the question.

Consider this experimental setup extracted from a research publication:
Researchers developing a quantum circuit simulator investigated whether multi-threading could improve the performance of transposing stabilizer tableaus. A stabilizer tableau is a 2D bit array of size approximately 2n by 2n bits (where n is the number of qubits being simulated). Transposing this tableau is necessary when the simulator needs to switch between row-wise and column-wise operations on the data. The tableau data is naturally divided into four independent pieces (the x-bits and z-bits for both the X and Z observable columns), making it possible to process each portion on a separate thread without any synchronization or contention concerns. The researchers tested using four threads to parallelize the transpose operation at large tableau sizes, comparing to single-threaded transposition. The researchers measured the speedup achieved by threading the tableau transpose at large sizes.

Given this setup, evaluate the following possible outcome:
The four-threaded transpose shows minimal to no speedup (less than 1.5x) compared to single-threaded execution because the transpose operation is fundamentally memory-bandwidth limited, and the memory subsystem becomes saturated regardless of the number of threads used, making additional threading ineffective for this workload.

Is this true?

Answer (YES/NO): NO